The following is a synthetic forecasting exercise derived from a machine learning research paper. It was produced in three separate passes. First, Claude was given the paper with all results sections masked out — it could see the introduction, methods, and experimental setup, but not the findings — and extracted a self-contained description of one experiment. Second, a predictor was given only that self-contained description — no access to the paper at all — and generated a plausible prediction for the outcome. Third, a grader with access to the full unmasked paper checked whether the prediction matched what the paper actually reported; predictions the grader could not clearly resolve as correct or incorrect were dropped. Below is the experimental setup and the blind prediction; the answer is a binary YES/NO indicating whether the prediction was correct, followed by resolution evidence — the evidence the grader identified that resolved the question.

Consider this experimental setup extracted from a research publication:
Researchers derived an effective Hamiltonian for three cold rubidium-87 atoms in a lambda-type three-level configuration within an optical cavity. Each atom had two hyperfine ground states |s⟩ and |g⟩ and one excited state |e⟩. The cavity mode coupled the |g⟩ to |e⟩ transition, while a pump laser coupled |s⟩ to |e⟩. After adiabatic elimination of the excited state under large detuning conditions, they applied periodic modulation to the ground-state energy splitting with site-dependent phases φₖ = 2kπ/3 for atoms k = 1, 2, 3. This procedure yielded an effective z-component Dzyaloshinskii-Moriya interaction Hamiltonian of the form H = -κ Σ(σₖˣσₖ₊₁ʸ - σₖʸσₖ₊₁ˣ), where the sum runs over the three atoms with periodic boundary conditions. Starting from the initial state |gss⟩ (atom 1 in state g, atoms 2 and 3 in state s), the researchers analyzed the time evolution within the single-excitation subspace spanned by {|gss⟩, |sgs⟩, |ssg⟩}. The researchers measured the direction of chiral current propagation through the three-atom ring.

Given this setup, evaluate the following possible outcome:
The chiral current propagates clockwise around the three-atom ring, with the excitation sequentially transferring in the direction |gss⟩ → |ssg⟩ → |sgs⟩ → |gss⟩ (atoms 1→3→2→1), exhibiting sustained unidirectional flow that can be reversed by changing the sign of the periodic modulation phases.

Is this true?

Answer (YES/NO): NO